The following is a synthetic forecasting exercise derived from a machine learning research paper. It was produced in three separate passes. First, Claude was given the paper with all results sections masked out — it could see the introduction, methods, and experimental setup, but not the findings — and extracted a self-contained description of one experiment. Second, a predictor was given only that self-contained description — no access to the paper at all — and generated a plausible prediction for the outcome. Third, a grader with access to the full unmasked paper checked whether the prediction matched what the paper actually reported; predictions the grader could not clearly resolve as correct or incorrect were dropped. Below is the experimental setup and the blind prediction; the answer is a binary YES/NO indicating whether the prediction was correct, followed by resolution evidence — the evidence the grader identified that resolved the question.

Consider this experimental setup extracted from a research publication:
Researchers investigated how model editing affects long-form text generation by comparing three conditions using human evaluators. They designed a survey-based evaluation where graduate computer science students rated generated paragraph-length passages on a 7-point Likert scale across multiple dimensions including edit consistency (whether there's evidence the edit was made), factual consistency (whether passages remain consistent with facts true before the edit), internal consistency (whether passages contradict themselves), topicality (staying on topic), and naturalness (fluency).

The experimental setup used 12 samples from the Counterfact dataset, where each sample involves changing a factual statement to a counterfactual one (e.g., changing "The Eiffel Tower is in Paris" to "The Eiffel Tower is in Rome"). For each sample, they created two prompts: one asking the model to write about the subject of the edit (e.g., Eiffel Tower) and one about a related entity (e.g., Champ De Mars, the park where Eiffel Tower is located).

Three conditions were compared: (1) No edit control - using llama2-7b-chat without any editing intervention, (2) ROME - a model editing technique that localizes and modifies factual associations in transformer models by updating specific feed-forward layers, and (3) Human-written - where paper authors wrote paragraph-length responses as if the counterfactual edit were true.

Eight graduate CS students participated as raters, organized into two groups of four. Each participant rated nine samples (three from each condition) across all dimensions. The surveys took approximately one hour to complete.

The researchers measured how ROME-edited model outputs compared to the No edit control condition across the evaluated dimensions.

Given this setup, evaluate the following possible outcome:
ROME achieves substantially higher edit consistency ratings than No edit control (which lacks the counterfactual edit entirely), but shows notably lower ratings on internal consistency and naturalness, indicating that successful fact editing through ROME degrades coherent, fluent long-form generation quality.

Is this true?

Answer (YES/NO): YES